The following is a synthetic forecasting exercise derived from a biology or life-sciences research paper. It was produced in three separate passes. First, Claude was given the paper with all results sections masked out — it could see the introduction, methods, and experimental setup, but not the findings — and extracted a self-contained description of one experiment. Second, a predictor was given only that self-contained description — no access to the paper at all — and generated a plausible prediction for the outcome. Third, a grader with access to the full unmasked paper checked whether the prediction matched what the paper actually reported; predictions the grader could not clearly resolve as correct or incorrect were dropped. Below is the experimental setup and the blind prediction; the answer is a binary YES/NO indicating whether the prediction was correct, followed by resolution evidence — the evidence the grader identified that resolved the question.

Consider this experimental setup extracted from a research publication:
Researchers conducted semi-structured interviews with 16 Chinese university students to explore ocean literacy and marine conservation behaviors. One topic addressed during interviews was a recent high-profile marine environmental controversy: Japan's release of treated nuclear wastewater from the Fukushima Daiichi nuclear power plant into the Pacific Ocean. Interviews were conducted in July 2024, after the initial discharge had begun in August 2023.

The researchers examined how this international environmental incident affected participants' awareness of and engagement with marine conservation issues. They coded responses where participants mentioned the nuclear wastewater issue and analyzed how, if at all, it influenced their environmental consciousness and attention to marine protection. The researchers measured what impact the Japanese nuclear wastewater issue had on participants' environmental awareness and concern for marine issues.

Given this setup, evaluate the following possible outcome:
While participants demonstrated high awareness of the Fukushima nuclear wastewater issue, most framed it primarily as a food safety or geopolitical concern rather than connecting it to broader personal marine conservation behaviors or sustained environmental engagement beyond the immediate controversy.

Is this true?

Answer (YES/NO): NO